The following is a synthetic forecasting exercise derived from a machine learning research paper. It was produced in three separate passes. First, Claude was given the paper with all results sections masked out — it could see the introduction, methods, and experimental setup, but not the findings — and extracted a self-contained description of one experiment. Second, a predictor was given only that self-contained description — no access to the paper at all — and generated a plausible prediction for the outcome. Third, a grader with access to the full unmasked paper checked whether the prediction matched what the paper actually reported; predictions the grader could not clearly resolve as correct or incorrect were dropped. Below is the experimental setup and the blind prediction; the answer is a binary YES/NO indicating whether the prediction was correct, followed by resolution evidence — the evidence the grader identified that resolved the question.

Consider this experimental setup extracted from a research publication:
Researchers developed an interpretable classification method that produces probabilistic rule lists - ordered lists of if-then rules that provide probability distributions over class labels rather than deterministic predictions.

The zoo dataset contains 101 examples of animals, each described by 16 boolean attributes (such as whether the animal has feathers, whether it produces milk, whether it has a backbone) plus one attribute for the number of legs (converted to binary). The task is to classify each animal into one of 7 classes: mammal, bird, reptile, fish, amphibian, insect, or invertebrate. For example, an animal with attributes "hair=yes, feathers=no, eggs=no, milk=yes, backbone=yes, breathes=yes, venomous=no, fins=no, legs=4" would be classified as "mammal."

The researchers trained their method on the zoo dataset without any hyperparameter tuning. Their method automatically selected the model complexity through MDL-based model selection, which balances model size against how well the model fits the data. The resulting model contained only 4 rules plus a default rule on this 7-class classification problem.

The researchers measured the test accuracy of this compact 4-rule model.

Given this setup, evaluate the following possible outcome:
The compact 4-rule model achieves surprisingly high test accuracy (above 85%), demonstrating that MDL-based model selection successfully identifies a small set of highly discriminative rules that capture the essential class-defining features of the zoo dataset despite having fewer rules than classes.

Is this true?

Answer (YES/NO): YES